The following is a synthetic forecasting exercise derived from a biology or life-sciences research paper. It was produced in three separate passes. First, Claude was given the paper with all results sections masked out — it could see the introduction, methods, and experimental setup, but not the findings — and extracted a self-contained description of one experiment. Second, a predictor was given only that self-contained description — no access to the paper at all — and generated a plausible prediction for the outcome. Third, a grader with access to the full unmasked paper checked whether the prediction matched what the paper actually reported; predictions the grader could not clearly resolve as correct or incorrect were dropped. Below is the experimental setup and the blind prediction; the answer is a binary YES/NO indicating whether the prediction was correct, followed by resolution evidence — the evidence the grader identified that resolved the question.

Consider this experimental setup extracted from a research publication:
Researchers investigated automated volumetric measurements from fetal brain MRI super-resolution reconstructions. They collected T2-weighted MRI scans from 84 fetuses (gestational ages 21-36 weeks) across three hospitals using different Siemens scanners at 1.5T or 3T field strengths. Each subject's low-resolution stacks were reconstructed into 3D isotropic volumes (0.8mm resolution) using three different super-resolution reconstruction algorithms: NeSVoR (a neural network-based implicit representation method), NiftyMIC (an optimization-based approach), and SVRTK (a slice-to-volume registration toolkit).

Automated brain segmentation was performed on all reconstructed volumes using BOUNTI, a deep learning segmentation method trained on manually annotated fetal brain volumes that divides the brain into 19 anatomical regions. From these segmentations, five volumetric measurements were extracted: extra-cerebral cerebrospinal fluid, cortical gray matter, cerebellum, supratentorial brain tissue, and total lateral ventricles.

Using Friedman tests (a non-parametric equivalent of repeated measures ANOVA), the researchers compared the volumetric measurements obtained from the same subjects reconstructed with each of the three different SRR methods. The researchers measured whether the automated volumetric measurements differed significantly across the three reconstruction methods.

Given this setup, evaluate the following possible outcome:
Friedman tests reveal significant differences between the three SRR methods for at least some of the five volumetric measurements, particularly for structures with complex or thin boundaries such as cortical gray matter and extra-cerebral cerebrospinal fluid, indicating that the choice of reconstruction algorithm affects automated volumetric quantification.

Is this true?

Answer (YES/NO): YES